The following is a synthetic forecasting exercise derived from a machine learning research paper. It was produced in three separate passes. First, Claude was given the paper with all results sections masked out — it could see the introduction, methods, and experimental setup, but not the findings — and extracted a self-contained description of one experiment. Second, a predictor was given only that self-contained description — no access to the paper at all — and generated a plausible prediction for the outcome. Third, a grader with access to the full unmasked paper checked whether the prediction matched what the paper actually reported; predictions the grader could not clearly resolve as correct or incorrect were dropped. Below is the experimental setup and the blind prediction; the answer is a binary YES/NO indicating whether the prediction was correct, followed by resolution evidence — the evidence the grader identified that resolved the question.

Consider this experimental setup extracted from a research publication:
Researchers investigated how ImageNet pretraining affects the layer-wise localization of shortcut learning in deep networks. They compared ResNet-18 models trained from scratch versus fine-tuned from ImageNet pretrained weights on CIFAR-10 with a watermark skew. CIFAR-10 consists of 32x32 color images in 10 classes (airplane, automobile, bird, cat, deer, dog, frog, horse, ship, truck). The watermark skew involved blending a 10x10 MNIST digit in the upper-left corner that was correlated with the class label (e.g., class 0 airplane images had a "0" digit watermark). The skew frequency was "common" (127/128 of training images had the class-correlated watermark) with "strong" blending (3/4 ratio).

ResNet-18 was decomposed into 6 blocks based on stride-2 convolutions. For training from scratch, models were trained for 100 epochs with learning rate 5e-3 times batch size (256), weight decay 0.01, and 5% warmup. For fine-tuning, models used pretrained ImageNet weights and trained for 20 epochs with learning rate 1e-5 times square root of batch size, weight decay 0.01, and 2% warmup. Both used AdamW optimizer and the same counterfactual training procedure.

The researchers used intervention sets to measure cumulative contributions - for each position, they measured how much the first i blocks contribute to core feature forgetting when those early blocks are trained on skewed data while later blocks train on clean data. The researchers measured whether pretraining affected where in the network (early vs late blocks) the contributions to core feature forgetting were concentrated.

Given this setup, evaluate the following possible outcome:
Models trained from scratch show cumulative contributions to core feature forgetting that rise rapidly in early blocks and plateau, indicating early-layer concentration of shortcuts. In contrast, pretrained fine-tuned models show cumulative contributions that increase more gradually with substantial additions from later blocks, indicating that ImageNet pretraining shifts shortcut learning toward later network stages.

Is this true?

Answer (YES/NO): NO